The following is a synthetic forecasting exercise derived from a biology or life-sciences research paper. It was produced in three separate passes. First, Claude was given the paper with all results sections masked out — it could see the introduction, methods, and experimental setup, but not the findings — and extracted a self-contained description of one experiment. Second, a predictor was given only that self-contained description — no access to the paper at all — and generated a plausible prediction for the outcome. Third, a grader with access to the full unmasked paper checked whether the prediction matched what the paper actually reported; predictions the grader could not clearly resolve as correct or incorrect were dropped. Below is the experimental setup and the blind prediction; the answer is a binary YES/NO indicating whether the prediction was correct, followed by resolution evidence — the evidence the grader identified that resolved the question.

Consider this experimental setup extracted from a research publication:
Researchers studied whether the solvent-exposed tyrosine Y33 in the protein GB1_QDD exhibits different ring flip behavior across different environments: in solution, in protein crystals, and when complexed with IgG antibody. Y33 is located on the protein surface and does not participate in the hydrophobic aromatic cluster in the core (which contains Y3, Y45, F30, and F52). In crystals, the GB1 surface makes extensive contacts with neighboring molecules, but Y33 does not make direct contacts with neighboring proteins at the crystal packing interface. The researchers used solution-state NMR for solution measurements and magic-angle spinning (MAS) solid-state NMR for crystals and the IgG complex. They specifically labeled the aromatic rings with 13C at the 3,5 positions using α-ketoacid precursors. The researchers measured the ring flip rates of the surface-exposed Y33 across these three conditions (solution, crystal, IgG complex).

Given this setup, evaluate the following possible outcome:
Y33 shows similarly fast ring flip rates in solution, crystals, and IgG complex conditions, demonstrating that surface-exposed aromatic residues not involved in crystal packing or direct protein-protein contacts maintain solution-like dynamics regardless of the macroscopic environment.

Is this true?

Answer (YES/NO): YES